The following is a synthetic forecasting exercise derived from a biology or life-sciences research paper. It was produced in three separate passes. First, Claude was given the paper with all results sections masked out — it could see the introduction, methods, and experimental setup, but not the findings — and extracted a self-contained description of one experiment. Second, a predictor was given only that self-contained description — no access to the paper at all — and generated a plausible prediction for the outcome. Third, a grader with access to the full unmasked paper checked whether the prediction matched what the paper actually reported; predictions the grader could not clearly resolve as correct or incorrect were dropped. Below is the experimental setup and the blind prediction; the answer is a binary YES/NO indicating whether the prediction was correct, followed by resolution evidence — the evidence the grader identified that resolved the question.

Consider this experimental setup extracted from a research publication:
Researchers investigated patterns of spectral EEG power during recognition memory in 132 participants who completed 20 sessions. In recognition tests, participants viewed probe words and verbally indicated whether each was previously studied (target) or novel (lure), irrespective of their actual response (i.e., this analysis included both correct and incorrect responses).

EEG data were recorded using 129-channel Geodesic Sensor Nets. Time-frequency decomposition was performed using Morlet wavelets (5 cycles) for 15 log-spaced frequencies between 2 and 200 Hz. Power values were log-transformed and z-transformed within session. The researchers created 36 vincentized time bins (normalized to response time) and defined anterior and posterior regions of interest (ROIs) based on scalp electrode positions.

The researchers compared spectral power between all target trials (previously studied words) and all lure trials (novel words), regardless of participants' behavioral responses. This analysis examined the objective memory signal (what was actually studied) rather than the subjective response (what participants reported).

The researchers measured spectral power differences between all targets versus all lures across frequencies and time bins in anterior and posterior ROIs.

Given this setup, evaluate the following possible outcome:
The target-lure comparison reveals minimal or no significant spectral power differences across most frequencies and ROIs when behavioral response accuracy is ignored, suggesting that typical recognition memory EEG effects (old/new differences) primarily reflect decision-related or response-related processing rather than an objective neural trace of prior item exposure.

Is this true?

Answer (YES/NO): NO